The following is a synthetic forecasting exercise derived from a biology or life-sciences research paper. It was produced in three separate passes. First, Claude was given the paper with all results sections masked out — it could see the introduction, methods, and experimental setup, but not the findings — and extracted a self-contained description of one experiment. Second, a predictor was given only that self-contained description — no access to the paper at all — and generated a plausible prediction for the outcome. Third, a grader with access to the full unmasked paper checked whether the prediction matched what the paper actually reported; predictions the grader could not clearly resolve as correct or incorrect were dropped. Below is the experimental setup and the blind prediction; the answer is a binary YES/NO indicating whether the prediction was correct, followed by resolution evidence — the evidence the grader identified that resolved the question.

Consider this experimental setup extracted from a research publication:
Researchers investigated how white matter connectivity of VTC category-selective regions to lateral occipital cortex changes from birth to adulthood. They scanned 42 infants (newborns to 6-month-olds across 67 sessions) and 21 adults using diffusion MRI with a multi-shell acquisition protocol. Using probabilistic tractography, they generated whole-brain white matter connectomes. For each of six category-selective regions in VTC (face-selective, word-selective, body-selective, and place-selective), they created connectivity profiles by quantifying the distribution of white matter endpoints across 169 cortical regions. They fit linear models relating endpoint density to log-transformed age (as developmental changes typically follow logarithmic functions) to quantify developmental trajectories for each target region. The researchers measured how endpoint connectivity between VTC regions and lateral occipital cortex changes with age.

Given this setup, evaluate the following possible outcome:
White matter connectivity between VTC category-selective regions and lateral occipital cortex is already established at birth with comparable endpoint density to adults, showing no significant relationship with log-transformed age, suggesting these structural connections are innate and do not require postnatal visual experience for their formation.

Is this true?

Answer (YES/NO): NO